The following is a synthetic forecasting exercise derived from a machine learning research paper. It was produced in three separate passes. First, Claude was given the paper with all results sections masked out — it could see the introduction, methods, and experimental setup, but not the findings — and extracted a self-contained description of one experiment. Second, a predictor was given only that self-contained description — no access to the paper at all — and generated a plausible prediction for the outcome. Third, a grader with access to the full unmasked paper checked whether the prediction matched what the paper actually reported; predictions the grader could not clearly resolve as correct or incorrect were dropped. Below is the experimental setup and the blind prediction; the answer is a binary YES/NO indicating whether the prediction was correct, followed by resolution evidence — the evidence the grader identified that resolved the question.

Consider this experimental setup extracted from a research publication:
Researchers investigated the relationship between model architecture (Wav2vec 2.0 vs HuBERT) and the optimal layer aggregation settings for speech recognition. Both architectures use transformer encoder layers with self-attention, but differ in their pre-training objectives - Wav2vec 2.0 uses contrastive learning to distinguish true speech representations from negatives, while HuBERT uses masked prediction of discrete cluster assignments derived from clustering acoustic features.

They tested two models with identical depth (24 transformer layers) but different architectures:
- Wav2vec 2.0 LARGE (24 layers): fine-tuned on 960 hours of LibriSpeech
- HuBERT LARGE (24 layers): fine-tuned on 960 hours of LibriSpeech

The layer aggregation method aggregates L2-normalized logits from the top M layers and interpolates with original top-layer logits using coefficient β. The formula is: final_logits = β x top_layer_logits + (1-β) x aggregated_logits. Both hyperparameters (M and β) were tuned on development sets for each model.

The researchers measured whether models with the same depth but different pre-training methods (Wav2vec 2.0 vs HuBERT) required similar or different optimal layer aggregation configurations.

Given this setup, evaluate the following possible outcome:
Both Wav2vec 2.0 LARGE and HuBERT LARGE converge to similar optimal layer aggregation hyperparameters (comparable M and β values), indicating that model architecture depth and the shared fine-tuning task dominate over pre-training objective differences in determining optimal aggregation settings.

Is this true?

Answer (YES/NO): NO